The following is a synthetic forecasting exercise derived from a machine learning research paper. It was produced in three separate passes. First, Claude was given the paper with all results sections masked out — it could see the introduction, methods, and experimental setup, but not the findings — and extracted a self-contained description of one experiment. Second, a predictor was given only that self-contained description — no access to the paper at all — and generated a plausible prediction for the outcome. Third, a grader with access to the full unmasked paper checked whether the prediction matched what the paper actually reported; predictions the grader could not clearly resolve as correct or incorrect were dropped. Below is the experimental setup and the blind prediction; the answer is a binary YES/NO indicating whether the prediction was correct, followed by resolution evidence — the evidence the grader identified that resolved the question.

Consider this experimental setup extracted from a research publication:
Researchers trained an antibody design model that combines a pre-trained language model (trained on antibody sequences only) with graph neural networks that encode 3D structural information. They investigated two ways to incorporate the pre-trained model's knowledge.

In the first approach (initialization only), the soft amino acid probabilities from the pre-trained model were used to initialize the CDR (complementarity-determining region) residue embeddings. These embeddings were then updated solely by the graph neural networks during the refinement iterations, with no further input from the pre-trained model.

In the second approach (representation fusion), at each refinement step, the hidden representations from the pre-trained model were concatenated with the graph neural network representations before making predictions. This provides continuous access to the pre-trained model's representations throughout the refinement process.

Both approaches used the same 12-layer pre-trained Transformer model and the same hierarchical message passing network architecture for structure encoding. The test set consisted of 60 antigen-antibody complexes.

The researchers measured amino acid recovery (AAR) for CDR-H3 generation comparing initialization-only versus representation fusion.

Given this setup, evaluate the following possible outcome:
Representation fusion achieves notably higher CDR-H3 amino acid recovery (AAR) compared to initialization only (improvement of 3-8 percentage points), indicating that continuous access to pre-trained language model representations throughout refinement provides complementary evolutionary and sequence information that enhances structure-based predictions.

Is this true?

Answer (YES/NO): YES